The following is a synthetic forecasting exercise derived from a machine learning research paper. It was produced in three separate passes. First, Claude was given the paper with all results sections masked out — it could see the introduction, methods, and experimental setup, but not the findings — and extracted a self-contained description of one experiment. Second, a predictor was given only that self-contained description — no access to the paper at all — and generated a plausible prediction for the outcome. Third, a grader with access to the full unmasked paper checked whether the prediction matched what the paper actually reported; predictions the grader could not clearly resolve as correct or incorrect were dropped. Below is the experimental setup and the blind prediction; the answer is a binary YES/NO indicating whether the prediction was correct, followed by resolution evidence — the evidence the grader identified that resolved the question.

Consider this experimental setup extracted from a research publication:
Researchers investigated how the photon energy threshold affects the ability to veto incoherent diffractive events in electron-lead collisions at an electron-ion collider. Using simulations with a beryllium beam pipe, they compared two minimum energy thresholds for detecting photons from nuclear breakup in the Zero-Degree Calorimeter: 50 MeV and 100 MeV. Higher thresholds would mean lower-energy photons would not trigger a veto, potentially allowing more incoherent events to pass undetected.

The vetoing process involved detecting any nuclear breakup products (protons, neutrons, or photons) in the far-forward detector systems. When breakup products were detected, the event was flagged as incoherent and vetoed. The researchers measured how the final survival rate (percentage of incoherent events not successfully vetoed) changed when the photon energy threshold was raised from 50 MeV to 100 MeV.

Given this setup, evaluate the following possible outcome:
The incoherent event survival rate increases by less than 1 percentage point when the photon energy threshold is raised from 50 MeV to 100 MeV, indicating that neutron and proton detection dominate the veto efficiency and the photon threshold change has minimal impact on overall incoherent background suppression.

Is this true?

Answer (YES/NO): YES